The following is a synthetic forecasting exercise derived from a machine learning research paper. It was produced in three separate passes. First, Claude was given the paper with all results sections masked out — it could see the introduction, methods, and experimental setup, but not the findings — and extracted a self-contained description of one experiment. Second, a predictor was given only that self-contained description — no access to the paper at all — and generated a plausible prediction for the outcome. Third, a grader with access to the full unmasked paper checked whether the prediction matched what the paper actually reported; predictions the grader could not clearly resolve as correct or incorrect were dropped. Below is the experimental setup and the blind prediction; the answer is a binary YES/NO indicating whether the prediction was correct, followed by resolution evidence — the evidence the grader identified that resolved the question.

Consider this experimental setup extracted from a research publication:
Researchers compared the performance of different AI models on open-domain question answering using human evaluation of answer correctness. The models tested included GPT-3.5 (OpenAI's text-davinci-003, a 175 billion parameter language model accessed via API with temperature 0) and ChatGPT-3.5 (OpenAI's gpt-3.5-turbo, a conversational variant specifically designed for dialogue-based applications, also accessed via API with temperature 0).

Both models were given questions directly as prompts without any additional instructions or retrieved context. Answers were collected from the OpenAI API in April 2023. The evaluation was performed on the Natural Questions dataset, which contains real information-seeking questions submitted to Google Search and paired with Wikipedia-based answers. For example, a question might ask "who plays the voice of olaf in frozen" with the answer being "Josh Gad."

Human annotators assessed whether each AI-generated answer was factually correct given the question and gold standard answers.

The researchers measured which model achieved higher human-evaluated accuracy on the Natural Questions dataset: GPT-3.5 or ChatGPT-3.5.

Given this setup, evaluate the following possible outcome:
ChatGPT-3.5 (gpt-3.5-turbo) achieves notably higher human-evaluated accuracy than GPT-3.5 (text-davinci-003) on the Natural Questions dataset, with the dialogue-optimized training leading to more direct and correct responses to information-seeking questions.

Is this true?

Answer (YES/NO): YES